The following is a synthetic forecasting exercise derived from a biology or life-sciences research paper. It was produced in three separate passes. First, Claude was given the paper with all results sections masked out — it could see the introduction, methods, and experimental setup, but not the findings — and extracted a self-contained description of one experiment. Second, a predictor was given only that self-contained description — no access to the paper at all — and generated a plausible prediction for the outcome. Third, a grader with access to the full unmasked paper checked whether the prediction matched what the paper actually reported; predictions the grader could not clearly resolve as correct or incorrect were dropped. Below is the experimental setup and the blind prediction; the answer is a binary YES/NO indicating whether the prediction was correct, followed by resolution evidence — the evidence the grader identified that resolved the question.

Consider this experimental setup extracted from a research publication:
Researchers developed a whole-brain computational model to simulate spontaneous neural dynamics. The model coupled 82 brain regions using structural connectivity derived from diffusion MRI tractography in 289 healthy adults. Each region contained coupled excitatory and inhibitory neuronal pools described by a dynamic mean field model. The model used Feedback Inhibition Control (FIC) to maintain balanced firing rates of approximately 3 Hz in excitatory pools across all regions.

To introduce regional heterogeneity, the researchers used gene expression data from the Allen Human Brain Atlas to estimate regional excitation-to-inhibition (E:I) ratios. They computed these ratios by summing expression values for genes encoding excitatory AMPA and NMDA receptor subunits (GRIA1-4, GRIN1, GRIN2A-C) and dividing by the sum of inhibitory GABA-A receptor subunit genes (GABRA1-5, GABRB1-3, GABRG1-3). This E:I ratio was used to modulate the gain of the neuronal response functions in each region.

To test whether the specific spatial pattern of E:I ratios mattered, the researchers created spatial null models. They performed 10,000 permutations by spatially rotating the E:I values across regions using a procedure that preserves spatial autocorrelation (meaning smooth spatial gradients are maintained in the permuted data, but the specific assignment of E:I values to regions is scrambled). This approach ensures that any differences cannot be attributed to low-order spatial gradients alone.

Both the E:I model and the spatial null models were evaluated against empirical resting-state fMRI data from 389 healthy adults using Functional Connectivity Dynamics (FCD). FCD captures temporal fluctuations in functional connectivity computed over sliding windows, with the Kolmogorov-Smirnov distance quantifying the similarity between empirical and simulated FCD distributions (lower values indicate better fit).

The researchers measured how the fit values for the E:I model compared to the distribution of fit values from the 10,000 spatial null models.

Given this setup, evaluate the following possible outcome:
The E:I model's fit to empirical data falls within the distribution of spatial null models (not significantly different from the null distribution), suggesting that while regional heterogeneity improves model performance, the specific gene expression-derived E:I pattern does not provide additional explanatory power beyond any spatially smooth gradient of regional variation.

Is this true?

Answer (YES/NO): NO